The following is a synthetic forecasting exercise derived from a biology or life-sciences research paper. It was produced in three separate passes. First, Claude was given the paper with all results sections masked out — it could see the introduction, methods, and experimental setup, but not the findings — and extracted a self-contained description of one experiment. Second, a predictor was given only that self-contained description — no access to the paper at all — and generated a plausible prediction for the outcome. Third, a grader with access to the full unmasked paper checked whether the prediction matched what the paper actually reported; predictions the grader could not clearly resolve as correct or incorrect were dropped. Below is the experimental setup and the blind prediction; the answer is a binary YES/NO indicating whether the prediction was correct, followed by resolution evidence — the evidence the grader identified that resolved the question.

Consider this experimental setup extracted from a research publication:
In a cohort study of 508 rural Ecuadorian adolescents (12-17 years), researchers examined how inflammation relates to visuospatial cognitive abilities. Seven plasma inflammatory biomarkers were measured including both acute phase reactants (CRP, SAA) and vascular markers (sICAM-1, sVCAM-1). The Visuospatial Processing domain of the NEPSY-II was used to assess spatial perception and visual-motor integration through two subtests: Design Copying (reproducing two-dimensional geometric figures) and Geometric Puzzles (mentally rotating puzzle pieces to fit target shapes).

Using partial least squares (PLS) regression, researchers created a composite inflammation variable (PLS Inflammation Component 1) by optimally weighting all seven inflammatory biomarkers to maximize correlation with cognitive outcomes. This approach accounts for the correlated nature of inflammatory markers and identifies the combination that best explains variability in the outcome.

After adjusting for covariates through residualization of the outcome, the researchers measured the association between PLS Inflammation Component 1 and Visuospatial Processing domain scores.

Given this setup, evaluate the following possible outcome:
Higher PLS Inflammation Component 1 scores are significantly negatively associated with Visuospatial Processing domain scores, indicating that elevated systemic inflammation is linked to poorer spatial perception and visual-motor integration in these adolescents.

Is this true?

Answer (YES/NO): NO